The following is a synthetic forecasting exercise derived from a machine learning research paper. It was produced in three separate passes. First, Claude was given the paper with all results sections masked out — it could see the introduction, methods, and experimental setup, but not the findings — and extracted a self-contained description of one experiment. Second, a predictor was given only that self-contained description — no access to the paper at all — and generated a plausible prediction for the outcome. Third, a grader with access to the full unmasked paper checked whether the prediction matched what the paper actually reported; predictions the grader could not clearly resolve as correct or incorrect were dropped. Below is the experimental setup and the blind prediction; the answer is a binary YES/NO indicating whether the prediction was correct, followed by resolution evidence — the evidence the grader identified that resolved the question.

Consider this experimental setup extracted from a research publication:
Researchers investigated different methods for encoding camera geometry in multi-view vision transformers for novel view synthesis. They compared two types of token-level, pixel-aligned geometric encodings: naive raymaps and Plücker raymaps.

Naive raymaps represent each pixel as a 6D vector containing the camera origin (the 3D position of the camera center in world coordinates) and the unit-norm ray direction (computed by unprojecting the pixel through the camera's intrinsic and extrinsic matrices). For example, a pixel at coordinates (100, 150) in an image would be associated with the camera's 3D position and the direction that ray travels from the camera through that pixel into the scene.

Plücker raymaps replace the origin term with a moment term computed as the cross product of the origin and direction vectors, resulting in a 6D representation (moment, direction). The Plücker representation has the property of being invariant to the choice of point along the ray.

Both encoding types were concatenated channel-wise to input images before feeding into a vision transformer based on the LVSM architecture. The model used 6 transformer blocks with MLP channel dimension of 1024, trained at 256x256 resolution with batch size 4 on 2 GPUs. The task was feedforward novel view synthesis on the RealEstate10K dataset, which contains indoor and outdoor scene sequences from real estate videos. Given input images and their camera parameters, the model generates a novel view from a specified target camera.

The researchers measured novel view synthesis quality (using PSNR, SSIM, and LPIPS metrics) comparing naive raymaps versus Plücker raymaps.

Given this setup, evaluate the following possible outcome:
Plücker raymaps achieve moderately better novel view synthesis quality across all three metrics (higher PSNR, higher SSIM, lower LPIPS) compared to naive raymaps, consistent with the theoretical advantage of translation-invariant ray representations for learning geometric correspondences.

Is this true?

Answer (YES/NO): NO